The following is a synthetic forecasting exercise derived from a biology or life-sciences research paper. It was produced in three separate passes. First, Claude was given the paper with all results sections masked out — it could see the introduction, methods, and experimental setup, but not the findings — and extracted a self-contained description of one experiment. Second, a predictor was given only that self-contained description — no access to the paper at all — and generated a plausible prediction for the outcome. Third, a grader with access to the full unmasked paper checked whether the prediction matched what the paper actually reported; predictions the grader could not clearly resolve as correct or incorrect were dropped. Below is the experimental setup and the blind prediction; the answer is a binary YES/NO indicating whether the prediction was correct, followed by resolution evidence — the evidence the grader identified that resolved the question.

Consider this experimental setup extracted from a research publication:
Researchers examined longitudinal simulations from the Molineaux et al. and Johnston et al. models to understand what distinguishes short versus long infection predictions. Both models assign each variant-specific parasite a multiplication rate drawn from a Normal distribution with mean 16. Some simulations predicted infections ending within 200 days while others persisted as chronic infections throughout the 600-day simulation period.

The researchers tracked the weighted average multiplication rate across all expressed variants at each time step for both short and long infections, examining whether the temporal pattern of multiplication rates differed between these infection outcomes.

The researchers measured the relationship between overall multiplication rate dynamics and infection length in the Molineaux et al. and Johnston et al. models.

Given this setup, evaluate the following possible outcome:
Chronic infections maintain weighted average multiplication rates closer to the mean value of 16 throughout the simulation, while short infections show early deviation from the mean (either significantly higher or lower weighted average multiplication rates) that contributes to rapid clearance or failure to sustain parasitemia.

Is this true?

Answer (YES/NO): NO